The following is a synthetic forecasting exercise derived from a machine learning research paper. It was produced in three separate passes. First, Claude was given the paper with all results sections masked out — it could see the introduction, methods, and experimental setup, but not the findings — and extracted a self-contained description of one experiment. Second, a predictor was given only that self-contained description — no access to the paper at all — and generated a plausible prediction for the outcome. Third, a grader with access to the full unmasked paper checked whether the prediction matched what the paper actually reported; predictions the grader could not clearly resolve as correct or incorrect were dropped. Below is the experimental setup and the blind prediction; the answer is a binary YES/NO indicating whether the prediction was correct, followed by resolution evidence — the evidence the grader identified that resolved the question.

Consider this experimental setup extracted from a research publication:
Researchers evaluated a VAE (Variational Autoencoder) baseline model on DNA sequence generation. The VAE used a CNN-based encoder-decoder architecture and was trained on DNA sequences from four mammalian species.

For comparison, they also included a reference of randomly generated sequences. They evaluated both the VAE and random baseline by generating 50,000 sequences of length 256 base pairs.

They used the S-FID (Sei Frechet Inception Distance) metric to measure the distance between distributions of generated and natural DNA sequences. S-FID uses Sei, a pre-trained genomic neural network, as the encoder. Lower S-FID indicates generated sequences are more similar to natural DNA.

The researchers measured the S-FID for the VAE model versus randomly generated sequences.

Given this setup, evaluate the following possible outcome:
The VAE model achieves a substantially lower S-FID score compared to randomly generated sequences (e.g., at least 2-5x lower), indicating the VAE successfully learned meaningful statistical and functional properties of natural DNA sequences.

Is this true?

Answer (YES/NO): NO